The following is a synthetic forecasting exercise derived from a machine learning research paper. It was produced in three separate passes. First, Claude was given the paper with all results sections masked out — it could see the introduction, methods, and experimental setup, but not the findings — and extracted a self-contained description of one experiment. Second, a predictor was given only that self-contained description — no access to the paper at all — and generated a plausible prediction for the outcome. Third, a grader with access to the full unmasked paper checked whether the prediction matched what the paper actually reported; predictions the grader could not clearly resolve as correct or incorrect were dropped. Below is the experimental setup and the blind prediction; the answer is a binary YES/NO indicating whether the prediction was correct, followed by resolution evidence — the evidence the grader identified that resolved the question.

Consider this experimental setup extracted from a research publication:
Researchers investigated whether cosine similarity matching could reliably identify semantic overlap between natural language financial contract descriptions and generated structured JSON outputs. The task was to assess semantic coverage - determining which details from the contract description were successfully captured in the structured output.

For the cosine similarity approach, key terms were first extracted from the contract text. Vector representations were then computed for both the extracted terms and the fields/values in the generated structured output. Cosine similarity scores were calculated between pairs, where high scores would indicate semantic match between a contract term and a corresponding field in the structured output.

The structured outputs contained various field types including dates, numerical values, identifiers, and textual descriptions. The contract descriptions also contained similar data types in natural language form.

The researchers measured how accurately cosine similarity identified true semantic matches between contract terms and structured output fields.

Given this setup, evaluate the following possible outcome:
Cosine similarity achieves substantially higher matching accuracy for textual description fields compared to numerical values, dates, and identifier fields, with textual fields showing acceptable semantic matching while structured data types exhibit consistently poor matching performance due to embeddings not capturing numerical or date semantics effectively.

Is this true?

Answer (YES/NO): NO